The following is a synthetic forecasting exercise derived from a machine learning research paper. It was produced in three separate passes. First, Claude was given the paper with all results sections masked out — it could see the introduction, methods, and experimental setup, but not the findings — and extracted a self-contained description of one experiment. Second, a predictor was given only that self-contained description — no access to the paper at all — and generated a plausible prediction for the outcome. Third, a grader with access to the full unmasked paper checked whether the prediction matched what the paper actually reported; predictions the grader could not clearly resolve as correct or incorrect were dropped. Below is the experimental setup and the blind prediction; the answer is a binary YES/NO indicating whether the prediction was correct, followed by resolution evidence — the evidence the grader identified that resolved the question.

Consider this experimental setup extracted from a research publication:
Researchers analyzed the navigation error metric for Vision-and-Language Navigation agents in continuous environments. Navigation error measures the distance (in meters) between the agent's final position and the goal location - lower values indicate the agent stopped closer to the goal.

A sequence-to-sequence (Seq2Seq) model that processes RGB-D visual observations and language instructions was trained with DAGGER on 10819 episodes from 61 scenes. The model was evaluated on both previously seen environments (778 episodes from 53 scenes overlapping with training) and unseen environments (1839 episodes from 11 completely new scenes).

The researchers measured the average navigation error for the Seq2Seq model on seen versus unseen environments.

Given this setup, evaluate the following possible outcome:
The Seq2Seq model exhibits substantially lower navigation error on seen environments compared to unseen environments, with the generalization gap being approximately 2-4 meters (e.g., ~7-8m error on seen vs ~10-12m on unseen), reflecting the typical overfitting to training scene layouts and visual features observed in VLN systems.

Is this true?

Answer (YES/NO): NO